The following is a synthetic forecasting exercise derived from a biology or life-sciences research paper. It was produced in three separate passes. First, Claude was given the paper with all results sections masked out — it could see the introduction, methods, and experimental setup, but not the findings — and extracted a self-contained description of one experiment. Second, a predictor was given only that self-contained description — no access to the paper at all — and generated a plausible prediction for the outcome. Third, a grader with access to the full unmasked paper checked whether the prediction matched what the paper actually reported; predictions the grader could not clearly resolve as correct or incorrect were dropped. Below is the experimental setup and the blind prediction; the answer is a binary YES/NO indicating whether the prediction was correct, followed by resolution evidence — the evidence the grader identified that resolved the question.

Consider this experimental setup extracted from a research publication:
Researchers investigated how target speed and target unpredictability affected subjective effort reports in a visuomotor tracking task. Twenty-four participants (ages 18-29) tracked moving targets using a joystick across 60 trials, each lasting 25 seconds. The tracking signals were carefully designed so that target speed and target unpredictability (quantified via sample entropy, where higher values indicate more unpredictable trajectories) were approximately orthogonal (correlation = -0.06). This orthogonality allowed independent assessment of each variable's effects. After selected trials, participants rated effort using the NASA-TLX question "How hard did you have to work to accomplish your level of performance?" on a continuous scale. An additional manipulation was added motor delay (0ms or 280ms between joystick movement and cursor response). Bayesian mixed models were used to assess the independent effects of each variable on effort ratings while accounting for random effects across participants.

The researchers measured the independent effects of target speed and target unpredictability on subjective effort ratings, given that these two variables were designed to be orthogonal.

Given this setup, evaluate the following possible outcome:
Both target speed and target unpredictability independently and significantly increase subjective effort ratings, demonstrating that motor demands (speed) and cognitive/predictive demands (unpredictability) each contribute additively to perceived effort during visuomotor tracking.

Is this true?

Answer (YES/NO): NO